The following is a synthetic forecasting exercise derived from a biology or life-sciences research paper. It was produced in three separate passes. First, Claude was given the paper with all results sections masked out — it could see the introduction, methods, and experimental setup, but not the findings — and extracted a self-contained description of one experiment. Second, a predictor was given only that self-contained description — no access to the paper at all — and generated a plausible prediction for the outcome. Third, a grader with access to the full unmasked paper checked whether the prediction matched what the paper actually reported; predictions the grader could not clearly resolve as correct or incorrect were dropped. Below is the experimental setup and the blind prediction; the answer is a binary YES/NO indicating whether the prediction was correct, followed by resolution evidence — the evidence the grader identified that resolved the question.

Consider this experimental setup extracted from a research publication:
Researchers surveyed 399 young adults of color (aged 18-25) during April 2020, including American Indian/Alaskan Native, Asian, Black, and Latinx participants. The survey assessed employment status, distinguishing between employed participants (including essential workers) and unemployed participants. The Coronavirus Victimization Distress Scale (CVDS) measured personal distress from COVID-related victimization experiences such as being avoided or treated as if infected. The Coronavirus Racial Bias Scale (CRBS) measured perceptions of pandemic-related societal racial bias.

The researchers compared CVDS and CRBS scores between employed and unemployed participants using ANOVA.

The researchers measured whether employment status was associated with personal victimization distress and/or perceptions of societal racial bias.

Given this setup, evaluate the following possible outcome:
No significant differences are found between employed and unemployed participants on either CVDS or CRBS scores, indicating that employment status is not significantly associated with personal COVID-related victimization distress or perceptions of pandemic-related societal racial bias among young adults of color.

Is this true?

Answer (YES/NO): NO